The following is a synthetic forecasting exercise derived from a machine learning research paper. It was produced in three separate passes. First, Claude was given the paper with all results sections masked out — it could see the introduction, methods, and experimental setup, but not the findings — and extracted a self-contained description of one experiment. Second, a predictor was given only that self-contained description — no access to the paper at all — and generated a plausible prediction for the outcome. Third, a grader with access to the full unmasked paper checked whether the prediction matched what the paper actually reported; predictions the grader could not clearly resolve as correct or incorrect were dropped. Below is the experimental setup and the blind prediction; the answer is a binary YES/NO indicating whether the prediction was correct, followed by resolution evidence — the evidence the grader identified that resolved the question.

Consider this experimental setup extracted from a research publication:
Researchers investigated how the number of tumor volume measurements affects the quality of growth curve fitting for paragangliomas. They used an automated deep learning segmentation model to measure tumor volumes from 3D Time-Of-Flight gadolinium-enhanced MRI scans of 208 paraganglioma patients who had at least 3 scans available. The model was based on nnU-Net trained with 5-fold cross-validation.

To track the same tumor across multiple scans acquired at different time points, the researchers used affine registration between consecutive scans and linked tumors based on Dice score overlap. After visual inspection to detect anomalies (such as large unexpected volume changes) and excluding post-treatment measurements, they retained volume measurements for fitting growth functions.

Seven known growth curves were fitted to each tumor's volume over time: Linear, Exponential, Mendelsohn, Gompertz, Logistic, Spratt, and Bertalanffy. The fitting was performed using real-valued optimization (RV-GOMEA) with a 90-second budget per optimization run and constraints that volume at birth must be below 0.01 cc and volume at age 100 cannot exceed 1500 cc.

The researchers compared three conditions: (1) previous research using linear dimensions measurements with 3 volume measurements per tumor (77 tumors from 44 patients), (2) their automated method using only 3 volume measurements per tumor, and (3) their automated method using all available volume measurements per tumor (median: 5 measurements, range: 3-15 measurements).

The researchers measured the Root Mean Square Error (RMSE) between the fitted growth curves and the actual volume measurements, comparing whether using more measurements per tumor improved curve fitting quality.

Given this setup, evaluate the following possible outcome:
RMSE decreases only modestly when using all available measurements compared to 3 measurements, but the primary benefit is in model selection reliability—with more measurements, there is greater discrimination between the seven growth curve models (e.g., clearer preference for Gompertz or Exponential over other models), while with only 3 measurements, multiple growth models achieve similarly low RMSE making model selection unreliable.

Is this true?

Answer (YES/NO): NO